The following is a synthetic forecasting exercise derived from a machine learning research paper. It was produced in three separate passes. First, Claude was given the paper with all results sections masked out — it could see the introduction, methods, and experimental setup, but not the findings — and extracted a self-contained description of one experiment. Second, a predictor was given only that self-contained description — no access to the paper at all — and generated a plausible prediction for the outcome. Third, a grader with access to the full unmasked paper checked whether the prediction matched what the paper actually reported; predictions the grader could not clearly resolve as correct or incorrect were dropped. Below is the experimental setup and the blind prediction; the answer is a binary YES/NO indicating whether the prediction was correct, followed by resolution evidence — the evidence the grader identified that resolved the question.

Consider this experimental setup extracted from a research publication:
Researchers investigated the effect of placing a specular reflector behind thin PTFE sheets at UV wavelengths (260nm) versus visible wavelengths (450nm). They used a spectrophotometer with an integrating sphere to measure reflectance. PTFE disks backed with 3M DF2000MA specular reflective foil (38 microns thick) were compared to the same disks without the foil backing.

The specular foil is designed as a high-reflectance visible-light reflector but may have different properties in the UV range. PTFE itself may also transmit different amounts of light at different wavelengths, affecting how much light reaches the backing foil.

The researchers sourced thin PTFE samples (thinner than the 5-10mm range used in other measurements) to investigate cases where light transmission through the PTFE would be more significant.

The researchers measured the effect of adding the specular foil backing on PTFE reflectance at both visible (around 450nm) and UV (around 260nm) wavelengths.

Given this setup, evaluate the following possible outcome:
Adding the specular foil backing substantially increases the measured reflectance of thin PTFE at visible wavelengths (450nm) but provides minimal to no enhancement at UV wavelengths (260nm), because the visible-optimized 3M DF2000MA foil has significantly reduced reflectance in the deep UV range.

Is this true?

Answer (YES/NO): YES